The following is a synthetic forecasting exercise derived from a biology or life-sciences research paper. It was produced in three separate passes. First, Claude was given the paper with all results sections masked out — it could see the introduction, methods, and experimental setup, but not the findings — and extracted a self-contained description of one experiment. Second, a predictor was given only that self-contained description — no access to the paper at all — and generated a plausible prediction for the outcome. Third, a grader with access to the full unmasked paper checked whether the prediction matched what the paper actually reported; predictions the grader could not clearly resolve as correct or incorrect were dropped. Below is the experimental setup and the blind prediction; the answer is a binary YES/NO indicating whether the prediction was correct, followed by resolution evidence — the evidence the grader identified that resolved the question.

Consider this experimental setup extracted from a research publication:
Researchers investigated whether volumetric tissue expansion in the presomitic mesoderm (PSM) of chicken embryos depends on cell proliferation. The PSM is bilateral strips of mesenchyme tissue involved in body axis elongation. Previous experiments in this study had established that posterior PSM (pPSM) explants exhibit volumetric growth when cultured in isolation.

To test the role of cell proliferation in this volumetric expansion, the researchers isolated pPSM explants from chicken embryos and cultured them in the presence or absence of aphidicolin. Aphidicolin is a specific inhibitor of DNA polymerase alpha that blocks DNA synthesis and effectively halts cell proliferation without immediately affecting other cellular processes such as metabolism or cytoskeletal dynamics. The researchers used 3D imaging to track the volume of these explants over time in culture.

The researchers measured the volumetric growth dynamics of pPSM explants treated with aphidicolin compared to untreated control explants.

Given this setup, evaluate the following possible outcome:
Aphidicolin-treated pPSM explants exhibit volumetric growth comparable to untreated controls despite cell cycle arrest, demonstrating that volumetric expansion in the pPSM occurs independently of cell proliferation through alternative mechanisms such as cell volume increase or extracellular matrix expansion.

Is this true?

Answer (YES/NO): YES